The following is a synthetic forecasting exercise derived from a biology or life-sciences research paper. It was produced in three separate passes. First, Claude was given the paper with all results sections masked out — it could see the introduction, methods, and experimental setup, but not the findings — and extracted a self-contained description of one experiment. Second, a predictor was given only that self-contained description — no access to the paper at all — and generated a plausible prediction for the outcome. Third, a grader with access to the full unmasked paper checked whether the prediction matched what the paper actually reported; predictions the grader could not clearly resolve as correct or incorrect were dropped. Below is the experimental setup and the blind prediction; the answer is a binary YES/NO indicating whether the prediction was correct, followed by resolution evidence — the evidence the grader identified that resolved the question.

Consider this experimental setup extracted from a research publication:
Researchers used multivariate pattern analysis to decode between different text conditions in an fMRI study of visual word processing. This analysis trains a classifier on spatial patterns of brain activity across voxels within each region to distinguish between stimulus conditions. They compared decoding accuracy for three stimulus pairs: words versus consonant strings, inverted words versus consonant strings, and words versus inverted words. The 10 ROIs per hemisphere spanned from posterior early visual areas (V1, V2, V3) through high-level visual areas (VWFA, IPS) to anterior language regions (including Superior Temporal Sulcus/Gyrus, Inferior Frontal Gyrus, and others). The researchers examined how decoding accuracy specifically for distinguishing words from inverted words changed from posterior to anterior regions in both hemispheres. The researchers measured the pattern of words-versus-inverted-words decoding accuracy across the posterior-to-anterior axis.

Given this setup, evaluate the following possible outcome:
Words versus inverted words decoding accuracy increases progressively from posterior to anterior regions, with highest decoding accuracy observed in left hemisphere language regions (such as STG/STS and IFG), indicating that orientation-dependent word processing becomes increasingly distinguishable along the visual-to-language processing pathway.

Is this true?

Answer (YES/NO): NO